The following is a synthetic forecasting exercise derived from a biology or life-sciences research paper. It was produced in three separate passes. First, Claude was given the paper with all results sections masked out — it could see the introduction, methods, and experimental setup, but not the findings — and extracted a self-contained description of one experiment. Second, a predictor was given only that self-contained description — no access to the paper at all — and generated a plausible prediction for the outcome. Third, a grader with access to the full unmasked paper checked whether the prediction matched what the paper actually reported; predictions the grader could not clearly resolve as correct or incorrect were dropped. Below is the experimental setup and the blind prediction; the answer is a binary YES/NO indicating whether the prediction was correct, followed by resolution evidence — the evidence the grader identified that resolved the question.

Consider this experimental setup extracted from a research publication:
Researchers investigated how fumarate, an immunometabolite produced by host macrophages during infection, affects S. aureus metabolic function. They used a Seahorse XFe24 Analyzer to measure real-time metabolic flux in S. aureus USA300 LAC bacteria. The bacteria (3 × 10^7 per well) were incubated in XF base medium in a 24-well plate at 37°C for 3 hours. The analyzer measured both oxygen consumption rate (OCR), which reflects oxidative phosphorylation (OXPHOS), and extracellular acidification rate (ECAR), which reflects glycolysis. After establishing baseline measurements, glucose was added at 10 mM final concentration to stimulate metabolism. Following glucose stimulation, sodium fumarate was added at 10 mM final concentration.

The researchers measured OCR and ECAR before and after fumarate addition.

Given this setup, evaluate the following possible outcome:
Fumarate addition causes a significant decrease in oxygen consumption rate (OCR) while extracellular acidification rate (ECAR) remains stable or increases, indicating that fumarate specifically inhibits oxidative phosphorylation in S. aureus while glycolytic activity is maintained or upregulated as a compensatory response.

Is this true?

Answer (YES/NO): NO